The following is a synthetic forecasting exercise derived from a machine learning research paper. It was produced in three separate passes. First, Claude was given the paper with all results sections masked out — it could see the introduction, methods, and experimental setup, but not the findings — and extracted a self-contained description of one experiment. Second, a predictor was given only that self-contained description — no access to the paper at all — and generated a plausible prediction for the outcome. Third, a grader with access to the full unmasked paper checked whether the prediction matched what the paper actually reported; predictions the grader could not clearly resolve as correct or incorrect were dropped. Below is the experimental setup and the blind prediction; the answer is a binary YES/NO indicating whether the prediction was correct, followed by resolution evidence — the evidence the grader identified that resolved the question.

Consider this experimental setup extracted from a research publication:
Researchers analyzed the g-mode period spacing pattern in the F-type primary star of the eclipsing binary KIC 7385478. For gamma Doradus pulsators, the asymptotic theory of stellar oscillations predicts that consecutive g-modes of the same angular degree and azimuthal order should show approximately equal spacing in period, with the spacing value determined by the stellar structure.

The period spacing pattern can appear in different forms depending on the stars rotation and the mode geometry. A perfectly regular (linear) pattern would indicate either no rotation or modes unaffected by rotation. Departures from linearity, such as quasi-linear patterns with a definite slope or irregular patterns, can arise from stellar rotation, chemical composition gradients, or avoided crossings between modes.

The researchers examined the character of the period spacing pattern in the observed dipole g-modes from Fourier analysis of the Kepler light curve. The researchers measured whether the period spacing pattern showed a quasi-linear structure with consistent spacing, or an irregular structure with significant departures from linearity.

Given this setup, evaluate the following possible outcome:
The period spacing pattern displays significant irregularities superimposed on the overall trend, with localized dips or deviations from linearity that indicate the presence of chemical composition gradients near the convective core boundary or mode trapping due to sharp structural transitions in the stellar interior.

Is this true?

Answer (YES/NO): NO